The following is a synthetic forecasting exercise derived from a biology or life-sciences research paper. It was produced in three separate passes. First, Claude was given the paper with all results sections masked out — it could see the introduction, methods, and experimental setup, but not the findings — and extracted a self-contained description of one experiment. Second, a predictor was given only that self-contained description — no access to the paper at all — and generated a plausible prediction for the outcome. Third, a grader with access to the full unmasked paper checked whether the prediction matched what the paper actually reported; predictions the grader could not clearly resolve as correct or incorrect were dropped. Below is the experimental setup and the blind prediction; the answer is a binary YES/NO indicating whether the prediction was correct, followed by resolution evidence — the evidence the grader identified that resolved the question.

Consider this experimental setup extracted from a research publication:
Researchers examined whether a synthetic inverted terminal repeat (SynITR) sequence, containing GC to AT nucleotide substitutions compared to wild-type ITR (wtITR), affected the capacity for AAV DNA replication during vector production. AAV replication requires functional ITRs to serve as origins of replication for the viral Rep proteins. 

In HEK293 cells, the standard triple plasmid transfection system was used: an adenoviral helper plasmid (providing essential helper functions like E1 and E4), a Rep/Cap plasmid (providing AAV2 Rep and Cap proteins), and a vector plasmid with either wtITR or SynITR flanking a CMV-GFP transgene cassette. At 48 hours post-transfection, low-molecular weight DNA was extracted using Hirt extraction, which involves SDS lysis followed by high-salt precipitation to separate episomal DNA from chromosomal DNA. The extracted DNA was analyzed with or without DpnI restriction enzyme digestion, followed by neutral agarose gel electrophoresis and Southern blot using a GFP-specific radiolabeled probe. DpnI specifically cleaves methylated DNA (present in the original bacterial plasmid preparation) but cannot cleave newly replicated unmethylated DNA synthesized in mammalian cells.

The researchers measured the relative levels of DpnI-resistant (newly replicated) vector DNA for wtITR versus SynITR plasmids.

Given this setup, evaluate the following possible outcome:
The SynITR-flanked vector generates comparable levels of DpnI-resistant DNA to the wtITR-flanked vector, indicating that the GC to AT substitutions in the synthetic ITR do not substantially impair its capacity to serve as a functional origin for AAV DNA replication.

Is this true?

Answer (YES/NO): NO